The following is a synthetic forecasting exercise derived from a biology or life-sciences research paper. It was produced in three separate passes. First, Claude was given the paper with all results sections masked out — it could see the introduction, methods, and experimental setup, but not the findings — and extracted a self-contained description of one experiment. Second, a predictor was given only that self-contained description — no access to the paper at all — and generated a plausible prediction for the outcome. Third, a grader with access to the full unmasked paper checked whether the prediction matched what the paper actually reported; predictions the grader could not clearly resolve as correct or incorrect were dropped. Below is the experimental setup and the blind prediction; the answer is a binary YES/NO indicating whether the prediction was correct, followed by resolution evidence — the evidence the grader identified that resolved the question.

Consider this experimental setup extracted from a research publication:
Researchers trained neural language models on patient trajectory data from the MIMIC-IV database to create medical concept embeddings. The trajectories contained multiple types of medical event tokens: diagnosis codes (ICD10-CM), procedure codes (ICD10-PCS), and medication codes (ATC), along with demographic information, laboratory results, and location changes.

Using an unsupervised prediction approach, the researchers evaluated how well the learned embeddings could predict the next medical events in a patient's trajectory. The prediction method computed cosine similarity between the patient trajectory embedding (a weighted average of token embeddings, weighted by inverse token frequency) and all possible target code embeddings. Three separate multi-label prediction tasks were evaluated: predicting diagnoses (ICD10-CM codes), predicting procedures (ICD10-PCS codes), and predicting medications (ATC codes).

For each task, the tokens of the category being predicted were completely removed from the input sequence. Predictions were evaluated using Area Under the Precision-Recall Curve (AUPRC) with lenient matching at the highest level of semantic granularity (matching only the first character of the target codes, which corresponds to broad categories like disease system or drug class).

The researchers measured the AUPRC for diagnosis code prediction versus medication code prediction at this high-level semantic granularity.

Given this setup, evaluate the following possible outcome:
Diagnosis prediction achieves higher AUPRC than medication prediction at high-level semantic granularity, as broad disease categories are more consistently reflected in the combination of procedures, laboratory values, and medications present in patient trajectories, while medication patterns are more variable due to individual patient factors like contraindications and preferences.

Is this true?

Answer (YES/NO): NO